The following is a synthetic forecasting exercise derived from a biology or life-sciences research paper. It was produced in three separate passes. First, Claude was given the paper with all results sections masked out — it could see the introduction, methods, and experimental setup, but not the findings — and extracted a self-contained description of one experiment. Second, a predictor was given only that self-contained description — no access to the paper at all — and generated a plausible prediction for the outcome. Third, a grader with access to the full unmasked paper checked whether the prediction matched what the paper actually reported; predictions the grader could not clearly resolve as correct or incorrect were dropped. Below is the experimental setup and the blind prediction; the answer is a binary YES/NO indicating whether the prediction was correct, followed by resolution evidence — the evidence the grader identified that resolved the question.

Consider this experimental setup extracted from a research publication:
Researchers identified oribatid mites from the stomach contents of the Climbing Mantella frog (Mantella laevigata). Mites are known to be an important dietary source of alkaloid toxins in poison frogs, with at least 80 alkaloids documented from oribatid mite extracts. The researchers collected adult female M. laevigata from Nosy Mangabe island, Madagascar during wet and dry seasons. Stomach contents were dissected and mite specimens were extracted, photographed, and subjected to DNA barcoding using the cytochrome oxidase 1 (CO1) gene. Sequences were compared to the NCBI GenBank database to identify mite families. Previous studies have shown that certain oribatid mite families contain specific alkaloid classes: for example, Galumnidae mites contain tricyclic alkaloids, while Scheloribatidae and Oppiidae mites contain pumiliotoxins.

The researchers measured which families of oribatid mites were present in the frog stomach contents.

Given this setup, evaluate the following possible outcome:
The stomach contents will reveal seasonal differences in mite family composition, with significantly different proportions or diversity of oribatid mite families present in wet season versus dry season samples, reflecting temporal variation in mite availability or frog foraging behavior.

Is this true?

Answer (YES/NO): NO